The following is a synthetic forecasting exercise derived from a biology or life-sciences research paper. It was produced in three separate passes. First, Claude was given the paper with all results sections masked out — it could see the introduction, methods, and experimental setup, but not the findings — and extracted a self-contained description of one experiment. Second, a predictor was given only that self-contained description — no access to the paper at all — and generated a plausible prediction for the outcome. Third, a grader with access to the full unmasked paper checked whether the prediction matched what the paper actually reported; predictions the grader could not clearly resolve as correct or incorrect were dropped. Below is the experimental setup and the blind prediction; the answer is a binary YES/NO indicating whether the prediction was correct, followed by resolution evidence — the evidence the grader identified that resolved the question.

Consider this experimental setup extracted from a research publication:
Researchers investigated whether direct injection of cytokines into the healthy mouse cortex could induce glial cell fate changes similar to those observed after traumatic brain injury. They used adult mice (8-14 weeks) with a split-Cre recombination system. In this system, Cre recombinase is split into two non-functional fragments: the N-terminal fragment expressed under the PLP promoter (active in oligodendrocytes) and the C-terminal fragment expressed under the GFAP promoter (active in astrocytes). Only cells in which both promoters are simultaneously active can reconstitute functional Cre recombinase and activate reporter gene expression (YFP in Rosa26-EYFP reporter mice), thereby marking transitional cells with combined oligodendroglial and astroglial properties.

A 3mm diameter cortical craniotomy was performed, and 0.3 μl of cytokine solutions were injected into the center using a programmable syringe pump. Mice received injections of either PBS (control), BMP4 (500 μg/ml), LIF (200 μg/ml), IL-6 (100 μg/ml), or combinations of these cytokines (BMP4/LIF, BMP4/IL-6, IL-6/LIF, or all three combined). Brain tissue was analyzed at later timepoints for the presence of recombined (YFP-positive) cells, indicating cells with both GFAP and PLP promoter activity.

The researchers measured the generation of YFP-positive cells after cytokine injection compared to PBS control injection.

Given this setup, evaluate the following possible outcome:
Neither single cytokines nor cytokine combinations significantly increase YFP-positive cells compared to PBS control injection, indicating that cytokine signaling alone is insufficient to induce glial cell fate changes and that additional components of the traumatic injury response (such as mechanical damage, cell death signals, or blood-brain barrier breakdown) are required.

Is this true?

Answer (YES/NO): NO